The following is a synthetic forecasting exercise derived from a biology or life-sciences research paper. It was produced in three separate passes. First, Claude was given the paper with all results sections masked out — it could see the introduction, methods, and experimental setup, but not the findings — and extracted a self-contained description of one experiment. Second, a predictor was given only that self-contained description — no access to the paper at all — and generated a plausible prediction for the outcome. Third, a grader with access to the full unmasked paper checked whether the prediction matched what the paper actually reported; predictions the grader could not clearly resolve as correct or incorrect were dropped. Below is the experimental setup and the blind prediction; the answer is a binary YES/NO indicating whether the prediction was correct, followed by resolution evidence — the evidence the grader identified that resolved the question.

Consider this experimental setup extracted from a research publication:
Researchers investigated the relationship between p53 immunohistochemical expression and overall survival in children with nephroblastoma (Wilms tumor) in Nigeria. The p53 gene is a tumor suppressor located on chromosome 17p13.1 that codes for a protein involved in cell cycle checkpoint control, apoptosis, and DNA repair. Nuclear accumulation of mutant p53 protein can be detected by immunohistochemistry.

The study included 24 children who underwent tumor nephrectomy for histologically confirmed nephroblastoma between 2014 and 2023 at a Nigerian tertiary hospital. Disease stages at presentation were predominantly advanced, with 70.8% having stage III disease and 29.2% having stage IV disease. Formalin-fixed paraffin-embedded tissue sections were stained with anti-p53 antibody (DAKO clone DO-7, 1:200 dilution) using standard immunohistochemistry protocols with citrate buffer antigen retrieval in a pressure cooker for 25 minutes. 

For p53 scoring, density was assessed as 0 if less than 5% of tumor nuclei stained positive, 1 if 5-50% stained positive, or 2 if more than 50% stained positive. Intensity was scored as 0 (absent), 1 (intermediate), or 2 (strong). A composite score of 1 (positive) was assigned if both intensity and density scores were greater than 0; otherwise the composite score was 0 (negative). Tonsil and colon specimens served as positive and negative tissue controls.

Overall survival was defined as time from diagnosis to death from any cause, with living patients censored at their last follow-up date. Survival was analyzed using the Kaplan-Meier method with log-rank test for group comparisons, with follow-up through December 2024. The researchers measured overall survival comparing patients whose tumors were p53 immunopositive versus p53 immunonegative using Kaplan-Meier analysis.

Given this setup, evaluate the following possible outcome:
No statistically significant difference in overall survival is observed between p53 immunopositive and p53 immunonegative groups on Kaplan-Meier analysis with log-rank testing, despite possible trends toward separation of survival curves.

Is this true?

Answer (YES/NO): NO